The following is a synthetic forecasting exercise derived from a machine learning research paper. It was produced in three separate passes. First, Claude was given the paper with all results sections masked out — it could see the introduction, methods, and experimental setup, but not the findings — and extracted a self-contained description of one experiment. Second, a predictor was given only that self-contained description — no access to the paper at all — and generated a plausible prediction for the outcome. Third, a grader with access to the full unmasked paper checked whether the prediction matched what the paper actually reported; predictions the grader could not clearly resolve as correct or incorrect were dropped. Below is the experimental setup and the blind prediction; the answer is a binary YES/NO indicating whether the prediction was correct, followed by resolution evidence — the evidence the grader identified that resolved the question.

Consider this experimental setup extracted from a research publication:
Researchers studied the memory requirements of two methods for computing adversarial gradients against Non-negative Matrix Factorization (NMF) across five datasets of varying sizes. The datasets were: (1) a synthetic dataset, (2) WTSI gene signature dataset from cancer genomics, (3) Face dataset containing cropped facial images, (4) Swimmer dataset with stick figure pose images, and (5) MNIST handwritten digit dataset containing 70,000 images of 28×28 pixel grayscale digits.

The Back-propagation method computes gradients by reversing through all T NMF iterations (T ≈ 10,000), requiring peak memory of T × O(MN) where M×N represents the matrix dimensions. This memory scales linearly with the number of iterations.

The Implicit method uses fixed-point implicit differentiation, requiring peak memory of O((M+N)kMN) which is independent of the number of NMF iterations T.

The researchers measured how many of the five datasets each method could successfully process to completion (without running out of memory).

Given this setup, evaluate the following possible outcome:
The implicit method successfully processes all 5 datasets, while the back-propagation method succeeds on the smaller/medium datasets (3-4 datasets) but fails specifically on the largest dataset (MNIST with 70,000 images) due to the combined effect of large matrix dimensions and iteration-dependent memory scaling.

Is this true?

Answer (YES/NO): NO